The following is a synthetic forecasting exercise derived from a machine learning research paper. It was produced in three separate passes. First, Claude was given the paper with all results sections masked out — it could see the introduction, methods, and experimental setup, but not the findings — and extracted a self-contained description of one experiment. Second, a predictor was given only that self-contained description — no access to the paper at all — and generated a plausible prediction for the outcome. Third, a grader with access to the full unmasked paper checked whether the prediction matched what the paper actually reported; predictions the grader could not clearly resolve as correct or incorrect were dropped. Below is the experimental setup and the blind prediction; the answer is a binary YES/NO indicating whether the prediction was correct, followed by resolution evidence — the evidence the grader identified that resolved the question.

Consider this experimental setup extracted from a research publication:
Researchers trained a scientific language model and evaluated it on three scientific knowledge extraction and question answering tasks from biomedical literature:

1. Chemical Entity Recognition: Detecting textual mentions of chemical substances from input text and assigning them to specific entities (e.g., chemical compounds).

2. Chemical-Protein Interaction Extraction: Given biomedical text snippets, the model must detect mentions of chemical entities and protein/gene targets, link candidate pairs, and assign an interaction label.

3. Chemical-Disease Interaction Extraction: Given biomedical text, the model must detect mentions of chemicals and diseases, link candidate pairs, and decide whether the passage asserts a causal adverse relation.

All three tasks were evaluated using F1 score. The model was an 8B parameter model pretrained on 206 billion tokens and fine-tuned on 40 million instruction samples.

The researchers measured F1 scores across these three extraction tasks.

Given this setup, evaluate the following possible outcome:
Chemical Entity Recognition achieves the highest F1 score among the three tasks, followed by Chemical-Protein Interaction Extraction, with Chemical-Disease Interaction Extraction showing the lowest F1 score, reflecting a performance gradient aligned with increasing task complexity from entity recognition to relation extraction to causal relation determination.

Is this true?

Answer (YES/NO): NO